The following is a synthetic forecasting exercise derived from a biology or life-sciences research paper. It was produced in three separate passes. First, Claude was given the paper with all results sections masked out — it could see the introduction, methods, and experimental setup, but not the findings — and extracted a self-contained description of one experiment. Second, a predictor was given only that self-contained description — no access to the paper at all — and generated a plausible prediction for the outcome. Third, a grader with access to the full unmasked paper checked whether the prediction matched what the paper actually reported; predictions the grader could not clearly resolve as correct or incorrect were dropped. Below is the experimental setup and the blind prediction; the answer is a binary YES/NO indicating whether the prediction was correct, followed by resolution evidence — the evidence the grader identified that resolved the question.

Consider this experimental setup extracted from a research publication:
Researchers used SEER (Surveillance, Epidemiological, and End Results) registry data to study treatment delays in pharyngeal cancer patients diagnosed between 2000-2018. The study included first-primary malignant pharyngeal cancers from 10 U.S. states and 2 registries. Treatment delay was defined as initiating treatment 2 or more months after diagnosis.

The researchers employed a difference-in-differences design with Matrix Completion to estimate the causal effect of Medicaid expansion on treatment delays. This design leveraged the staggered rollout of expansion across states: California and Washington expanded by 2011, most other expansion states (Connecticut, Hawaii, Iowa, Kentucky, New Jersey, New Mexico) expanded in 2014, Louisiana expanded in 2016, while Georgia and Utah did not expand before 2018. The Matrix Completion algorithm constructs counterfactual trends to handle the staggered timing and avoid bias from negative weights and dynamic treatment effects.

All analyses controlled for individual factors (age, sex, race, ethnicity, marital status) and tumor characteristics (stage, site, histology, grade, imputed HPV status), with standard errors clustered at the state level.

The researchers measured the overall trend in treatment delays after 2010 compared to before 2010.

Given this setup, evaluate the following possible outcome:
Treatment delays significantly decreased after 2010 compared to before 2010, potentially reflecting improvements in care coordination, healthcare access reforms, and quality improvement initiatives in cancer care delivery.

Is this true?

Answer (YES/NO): NO